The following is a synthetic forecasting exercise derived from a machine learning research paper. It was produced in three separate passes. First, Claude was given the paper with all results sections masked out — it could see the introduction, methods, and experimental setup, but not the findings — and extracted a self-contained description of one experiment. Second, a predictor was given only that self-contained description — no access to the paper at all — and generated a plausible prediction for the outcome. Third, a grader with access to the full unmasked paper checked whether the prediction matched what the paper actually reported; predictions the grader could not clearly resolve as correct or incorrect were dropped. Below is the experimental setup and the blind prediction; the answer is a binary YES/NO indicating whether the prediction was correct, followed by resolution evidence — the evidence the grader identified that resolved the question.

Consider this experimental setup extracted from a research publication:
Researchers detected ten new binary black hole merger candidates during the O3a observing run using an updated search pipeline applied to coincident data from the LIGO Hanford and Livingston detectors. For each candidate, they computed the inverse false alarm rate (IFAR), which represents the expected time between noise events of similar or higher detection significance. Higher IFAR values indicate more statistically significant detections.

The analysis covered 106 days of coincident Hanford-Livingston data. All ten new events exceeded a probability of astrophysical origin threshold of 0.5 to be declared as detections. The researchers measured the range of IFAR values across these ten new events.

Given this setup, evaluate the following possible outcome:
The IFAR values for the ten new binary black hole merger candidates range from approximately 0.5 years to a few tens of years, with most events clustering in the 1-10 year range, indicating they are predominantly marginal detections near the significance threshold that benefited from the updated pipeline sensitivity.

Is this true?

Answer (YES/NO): NO